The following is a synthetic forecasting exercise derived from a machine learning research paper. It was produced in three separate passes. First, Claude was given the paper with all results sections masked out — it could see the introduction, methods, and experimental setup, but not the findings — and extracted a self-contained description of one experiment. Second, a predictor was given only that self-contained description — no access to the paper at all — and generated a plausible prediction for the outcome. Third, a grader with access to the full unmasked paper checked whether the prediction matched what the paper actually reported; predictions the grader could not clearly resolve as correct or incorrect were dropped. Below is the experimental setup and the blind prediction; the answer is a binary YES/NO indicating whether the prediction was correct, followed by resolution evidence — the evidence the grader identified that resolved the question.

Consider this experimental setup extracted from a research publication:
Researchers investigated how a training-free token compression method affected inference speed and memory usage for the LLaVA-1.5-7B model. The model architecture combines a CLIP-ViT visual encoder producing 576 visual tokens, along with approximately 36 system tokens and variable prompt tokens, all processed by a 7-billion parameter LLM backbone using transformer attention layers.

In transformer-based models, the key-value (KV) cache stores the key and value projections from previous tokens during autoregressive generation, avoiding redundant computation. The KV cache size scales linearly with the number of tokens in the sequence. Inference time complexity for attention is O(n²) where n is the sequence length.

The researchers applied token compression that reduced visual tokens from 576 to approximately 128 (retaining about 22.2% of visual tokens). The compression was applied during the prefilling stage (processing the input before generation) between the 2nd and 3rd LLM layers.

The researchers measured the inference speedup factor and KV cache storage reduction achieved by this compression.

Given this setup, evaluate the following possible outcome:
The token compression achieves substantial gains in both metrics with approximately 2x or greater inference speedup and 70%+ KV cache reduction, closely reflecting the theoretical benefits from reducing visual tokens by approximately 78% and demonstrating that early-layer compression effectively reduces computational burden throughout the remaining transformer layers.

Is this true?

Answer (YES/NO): NO